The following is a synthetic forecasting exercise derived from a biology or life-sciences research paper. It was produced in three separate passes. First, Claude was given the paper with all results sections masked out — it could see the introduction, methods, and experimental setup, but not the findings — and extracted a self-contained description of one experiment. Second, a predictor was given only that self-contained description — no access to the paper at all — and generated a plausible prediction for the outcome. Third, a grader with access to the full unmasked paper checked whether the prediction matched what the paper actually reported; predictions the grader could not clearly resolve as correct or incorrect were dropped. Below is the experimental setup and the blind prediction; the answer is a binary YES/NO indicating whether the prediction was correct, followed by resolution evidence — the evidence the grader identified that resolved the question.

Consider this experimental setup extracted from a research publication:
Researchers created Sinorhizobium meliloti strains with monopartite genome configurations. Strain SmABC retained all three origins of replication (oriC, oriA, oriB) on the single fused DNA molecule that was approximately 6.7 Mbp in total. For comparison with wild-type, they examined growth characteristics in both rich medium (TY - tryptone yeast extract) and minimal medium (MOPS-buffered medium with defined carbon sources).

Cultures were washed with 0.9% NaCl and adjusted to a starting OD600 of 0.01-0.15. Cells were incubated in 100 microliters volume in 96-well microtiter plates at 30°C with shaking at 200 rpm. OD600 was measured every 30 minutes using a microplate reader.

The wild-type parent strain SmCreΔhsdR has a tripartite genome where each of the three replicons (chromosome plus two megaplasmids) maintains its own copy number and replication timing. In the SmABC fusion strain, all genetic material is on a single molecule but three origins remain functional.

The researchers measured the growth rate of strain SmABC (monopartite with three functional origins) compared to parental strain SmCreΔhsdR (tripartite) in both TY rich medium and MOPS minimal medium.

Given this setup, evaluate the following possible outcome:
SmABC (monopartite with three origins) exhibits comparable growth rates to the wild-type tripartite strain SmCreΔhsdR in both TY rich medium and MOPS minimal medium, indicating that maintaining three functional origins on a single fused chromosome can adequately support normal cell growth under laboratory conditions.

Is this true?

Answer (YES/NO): YES